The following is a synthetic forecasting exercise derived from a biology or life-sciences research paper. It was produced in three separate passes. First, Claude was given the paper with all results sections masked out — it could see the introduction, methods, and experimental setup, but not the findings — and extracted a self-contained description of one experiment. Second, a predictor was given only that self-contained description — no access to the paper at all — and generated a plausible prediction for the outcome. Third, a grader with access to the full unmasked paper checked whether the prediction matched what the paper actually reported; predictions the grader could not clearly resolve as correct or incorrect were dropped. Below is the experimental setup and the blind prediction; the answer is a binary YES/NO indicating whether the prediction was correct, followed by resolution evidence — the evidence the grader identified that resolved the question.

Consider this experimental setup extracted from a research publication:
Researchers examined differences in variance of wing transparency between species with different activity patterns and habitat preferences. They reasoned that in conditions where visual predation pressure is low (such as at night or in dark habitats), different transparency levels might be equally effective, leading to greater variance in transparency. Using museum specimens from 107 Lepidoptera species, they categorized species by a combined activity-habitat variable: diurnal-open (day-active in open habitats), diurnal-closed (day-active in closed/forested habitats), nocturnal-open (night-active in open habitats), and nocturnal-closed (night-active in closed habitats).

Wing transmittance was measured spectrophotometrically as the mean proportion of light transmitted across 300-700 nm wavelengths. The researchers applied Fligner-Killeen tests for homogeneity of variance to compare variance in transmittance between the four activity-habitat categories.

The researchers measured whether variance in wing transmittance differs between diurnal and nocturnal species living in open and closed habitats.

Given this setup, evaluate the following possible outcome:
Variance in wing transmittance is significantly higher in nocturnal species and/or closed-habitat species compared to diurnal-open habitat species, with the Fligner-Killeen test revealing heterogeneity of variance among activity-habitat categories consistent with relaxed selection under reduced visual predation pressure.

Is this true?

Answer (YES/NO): NO